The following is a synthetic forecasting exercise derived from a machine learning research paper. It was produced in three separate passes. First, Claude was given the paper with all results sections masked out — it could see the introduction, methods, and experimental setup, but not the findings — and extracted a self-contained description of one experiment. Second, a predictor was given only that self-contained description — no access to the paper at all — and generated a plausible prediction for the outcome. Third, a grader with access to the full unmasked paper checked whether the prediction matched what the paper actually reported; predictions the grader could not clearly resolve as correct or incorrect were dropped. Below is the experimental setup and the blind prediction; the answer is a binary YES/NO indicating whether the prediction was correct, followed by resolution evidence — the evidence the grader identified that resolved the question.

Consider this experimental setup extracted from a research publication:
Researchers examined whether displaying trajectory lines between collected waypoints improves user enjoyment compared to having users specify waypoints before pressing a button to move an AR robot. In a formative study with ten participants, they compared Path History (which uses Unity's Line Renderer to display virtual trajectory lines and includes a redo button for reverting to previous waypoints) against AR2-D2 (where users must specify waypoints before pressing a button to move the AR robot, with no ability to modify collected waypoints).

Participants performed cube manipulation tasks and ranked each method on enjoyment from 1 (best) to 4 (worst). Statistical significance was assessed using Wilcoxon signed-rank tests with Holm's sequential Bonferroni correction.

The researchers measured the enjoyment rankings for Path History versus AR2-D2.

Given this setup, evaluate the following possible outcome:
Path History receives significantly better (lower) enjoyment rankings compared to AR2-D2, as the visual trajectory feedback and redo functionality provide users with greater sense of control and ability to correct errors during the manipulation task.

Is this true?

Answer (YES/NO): YES